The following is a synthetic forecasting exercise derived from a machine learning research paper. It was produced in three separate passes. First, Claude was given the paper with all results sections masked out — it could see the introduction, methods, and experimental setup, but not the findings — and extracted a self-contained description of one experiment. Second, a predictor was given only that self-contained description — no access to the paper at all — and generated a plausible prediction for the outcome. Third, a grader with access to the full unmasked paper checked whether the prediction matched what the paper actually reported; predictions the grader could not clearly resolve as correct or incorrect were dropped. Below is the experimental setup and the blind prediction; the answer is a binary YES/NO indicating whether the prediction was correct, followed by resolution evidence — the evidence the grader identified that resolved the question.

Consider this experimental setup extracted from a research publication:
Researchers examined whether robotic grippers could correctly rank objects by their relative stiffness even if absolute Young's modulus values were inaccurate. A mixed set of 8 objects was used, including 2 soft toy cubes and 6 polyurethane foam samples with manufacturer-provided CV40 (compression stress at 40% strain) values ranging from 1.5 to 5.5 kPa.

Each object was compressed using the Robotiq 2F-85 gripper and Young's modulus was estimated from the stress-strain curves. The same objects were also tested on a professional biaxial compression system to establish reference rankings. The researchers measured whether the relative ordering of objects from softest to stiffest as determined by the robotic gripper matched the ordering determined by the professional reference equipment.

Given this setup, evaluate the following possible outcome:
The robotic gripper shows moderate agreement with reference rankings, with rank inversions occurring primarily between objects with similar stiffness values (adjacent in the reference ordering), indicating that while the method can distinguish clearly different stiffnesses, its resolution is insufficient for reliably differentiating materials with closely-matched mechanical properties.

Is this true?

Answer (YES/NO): NO